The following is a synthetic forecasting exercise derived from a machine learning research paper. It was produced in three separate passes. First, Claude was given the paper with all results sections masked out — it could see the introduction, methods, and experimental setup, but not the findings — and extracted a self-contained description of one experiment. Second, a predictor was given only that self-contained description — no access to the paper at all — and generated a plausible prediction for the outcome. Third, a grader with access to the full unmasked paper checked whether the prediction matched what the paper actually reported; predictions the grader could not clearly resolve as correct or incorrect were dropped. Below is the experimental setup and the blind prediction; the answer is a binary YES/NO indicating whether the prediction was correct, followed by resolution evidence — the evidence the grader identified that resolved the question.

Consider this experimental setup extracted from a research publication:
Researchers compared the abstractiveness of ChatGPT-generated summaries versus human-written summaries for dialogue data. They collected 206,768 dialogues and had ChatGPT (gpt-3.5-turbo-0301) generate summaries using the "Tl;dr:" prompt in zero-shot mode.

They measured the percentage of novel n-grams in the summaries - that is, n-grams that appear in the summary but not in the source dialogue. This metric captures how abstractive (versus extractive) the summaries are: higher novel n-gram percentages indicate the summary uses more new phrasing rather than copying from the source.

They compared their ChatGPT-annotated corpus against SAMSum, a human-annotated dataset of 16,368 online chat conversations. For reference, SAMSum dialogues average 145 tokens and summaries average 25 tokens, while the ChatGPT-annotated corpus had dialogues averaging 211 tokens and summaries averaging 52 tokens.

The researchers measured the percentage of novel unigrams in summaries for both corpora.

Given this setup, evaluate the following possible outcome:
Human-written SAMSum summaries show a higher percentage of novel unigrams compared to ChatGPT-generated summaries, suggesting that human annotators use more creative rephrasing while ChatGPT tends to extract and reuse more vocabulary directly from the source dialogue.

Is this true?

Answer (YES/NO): NO